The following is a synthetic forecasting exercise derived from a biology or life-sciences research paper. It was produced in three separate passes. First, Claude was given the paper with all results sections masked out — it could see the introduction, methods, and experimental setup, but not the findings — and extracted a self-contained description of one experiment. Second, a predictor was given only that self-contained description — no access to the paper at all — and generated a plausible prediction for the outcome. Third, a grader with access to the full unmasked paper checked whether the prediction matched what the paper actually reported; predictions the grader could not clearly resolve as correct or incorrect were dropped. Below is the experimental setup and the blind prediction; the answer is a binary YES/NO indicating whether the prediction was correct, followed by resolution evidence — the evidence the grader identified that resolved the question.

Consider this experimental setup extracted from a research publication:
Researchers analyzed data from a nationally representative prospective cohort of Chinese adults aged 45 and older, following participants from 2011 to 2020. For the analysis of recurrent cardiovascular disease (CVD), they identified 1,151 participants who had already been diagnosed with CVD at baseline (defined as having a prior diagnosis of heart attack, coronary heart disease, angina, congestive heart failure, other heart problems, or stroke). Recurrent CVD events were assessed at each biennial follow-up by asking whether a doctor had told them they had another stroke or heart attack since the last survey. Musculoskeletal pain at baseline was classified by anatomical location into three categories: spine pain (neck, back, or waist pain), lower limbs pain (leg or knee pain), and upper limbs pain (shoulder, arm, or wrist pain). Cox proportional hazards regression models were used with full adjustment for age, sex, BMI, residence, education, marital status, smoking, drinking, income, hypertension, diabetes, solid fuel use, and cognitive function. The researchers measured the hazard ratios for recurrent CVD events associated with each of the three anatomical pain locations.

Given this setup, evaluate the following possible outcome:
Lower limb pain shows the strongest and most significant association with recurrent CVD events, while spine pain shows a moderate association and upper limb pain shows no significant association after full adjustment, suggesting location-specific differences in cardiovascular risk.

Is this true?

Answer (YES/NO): NO